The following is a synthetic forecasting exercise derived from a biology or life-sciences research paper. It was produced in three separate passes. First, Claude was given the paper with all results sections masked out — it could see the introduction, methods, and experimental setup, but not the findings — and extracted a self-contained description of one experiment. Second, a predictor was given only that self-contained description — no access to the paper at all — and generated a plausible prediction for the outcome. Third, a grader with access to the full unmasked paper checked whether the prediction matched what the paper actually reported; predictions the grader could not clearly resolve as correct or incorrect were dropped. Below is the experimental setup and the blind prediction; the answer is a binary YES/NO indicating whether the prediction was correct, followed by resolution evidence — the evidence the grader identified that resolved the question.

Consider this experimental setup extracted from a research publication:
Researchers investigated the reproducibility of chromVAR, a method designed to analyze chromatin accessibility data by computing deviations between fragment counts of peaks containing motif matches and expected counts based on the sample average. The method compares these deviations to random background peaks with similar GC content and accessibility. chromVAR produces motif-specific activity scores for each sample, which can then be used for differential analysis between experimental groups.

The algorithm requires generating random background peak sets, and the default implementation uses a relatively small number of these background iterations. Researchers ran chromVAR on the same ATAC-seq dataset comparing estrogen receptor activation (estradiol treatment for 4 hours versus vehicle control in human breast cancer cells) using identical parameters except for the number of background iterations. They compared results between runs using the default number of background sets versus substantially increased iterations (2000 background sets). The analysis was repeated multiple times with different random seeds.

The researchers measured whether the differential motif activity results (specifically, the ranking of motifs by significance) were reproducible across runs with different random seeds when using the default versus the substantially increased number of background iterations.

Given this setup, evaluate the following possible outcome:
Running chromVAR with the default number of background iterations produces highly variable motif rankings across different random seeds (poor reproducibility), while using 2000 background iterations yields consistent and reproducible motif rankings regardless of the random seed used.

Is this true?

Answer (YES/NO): YES